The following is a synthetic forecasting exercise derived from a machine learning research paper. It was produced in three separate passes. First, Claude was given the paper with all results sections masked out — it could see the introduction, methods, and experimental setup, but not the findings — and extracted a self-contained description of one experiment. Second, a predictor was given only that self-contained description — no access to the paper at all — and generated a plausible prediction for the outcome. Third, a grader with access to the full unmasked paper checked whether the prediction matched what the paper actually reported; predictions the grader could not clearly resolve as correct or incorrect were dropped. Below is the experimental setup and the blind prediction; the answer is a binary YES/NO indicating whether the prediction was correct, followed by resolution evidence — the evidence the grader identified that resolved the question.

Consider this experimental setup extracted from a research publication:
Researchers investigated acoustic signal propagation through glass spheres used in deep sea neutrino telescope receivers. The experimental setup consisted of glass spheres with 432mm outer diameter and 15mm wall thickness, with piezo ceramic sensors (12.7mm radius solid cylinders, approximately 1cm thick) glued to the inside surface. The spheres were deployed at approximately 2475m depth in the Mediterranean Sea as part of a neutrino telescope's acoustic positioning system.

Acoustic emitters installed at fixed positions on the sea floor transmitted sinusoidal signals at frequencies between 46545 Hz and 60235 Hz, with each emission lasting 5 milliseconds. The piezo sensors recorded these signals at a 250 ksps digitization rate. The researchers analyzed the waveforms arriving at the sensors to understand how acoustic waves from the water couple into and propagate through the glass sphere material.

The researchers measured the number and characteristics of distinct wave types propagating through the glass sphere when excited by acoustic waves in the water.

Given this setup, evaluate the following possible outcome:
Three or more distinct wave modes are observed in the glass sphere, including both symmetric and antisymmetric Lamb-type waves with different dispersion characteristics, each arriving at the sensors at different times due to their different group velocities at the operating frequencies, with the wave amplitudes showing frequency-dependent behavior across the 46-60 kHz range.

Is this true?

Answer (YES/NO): NO